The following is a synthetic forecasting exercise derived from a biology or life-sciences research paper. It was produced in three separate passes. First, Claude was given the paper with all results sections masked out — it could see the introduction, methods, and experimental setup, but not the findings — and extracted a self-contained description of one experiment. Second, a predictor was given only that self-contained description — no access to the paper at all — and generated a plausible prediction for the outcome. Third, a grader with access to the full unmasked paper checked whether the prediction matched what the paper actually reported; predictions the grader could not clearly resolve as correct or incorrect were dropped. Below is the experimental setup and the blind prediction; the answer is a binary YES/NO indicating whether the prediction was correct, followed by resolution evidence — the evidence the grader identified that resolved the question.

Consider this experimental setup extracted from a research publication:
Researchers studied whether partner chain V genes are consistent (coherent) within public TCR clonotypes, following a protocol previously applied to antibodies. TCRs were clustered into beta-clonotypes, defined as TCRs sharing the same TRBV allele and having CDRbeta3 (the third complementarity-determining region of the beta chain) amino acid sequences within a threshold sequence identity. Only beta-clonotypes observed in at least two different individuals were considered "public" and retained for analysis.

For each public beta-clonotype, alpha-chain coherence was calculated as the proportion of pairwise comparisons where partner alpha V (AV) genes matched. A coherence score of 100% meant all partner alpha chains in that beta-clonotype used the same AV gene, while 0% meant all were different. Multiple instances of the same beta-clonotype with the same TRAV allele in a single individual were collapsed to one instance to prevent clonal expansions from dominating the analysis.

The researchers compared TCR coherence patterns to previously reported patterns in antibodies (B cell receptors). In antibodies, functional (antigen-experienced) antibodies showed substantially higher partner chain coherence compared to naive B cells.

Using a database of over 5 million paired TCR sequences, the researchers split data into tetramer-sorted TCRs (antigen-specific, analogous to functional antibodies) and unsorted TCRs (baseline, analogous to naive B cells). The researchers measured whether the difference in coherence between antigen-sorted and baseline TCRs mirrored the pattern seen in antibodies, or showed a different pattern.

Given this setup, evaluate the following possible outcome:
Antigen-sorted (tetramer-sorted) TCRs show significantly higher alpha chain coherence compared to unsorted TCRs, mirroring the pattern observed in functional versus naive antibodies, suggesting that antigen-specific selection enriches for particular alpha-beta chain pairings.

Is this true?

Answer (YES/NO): YES